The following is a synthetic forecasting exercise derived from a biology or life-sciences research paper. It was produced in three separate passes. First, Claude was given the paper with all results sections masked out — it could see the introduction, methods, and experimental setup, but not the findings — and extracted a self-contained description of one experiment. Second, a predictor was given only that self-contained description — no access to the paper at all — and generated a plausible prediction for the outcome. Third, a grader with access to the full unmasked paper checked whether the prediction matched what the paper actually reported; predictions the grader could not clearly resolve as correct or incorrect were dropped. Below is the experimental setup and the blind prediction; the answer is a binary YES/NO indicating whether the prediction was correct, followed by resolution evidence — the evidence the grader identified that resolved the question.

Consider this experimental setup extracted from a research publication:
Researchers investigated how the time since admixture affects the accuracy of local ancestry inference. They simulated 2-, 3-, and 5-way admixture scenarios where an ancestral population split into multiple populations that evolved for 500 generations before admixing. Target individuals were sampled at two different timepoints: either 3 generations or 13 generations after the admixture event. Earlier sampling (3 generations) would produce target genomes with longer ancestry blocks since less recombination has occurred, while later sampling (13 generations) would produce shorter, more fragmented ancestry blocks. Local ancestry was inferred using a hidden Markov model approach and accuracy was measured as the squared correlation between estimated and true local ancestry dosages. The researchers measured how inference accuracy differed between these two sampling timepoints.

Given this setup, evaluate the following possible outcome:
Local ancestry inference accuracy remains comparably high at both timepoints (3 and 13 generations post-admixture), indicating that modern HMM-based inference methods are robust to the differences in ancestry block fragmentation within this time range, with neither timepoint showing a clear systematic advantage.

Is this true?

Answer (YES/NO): NO